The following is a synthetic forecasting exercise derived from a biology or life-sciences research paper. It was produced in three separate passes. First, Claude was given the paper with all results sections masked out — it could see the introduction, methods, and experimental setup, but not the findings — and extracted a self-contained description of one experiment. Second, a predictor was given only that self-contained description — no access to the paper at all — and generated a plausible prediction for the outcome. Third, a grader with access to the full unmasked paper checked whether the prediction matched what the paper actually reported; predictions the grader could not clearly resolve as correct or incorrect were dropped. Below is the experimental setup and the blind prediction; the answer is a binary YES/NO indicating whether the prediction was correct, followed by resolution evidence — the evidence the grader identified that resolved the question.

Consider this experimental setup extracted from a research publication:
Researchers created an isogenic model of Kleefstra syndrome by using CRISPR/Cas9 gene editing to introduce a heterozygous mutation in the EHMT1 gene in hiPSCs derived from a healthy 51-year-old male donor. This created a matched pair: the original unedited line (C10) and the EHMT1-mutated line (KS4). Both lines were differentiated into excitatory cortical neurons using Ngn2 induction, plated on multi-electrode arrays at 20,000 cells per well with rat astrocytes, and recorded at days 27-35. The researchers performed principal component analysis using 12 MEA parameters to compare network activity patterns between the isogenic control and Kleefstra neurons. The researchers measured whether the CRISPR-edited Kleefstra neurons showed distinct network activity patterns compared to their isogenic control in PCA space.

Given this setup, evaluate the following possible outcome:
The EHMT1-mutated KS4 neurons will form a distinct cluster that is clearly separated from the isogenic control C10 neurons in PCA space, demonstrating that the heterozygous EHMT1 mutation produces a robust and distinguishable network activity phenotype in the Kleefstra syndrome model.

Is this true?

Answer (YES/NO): YES